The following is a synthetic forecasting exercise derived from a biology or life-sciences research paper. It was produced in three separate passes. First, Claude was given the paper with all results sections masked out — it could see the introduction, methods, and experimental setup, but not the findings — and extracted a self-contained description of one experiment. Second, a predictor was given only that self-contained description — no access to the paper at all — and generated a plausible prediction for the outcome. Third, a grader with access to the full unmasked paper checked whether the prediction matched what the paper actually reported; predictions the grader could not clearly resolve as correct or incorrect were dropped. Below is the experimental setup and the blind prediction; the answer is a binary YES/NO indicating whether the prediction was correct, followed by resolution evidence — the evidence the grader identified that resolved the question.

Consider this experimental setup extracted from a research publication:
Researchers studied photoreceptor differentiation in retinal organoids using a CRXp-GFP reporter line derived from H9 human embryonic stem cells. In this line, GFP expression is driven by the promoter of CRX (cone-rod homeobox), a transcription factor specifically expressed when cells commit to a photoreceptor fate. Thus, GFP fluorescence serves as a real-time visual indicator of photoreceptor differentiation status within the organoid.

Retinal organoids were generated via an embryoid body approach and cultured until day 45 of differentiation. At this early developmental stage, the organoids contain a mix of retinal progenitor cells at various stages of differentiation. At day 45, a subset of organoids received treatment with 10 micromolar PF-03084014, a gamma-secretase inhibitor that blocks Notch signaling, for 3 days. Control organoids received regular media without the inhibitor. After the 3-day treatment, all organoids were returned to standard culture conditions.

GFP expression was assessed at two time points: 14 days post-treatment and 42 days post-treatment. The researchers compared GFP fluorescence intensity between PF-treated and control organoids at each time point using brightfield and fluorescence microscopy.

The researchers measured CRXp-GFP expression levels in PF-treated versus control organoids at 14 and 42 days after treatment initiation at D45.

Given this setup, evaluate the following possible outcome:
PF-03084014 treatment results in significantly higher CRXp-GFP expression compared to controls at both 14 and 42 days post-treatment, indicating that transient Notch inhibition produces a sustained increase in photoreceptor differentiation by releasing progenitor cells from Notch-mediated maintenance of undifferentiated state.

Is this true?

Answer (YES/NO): YES